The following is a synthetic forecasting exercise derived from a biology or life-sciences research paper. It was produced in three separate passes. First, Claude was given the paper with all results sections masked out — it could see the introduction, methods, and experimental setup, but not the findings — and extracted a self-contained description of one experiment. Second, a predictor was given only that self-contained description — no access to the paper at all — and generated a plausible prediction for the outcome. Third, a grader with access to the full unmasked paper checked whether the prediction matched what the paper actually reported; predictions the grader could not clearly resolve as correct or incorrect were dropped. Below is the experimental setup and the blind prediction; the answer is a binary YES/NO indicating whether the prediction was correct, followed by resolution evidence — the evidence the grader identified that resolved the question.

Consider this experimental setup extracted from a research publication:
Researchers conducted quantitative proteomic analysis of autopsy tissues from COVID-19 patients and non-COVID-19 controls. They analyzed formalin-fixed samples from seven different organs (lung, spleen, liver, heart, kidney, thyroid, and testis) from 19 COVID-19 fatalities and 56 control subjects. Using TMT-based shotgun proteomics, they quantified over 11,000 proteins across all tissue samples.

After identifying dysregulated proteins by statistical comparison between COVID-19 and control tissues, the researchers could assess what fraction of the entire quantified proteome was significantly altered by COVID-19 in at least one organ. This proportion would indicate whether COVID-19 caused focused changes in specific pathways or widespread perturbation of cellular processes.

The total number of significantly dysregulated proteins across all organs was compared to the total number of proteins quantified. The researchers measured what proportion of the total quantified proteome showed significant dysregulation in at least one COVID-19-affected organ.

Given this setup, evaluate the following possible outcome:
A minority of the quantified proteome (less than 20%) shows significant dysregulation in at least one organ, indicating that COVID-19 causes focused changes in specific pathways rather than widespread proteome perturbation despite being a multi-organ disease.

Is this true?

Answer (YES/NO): NO